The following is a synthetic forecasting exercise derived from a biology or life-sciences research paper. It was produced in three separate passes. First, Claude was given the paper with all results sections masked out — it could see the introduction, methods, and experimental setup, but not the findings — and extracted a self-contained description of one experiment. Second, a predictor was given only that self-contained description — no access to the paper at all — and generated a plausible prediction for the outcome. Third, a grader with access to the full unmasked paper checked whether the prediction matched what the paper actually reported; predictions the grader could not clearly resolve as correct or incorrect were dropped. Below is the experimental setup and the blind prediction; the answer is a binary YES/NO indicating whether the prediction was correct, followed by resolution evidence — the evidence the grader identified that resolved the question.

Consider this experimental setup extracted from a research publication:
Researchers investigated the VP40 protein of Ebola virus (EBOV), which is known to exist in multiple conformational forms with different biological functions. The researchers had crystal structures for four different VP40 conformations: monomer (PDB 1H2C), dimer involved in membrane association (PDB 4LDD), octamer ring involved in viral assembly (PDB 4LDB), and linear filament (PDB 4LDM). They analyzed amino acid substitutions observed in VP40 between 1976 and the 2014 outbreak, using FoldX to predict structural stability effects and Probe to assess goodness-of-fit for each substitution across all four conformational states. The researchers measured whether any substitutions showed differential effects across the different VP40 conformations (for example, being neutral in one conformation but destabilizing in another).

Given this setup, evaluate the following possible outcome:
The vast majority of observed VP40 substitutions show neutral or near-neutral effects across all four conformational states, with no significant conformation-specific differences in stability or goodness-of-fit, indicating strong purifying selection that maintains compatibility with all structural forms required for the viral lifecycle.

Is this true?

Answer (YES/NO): NO